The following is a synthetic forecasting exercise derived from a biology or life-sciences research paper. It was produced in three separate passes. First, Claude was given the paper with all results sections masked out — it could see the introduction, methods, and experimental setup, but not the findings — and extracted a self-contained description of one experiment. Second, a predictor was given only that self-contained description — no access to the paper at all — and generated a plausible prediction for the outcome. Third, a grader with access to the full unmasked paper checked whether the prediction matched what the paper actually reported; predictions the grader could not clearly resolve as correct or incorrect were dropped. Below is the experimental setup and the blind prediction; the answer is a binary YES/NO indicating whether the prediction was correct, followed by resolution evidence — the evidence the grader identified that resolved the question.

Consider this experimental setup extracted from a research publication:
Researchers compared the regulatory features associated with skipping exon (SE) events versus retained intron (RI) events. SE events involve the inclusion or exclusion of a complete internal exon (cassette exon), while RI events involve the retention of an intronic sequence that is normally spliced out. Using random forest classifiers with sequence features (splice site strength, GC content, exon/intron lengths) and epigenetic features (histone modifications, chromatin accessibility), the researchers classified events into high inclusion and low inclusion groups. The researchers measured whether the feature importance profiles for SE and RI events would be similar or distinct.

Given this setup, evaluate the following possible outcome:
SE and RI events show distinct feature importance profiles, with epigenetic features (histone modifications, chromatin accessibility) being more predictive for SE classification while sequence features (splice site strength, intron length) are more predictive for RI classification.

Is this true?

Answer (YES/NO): NO